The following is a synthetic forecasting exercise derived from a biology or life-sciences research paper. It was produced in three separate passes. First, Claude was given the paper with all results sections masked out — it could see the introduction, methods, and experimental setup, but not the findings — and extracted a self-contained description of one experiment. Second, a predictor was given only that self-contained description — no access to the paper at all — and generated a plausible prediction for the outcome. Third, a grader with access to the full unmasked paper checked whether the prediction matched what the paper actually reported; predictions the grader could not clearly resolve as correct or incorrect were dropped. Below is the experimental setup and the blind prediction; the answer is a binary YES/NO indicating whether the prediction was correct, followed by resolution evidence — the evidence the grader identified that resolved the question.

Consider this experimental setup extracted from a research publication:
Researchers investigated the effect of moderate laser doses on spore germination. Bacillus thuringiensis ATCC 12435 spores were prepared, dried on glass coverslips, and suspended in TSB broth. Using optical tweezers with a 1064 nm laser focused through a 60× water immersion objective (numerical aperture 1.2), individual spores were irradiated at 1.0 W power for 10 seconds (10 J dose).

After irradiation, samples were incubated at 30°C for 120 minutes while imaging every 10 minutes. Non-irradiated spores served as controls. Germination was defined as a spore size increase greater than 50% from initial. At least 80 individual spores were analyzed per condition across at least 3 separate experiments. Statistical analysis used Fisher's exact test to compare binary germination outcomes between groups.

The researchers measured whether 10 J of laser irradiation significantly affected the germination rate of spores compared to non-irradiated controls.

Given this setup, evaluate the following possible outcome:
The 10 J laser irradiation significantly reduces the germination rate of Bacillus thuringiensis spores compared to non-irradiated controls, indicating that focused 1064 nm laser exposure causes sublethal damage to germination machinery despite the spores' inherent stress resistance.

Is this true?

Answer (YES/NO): NO